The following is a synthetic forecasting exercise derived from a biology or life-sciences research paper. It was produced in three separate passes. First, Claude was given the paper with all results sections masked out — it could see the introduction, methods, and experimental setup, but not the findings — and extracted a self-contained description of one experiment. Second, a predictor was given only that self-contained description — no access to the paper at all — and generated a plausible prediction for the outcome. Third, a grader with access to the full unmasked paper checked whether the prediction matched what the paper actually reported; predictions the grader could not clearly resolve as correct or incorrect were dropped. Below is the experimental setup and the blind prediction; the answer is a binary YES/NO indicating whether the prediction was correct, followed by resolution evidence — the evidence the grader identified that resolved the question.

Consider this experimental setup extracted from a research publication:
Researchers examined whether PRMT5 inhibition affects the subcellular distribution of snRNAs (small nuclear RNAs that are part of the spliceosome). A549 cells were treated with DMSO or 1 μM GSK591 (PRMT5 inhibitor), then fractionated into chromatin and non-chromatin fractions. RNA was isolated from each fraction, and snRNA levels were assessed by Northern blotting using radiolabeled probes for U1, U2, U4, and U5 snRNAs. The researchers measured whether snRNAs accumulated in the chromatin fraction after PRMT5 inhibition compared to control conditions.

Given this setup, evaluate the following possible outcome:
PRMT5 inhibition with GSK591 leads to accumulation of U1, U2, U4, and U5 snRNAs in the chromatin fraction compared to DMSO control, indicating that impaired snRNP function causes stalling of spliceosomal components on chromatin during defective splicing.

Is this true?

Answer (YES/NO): YES